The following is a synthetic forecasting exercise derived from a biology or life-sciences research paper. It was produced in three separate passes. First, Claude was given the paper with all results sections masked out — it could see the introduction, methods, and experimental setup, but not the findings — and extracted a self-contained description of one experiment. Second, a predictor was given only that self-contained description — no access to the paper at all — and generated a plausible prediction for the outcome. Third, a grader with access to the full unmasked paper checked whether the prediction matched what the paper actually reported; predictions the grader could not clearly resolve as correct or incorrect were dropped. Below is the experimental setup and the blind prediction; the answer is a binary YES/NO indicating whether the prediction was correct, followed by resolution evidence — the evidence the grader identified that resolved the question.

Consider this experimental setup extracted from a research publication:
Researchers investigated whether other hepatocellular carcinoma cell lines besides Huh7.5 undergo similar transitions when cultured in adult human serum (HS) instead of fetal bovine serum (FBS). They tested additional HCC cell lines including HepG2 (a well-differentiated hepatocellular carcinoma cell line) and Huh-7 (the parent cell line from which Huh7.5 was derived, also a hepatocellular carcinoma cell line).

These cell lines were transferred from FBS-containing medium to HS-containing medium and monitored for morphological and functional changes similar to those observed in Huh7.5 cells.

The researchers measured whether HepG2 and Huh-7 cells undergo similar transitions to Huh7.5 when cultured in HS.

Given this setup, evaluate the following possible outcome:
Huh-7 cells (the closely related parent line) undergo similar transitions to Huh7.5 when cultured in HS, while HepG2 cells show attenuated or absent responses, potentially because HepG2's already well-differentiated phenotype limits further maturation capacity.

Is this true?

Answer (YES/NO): NO